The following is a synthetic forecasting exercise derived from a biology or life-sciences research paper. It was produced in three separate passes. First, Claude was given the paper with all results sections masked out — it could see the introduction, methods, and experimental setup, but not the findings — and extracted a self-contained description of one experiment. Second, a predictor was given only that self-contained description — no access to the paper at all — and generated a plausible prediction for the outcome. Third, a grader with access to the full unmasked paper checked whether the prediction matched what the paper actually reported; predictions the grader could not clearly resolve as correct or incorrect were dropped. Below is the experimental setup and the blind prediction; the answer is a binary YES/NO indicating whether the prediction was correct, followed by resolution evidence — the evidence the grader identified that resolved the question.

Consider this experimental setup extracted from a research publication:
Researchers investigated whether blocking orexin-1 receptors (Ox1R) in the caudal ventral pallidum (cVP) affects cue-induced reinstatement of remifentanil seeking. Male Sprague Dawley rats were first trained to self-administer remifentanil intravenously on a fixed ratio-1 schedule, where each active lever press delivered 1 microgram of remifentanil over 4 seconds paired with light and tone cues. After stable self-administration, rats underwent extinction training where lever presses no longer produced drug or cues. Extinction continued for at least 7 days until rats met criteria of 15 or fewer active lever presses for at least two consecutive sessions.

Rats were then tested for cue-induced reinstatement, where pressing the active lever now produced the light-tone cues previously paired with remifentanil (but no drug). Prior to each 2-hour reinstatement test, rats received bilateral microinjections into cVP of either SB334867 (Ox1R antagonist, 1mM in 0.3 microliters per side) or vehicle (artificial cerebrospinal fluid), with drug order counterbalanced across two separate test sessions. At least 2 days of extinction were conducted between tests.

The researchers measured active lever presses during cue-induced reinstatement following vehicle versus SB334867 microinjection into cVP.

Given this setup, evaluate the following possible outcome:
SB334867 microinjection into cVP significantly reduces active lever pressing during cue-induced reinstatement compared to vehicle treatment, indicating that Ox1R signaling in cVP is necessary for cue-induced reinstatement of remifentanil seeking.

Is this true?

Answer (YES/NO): YES